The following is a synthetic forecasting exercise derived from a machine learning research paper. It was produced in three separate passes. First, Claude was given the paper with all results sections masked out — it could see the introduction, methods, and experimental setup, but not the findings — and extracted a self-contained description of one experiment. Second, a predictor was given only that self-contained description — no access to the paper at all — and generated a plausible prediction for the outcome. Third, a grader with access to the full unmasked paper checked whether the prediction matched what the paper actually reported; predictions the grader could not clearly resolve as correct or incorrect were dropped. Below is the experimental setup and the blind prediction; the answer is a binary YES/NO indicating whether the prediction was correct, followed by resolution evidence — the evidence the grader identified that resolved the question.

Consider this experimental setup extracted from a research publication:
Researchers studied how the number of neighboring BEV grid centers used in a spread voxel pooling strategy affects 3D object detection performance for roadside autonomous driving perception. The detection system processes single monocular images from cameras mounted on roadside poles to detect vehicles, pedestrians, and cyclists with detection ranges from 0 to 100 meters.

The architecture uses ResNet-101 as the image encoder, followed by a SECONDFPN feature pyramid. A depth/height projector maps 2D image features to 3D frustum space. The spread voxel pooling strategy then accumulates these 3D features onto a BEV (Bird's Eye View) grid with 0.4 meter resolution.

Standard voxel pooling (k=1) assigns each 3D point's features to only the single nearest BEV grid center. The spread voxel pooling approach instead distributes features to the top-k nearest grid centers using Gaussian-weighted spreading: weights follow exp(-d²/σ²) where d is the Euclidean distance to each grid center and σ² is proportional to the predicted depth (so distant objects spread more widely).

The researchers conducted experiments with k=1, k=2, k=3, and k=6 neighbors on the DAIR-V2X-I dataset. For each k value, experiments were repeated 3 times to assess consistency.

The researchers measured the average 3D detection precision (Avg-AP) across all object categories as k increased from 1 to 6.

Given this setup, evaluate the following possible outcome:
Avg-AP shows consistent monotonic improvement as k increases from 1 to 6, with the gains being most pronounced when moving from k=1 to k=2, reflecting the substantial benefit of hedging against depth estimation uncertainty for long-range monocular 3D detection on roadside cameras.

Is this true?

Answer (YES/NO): YES